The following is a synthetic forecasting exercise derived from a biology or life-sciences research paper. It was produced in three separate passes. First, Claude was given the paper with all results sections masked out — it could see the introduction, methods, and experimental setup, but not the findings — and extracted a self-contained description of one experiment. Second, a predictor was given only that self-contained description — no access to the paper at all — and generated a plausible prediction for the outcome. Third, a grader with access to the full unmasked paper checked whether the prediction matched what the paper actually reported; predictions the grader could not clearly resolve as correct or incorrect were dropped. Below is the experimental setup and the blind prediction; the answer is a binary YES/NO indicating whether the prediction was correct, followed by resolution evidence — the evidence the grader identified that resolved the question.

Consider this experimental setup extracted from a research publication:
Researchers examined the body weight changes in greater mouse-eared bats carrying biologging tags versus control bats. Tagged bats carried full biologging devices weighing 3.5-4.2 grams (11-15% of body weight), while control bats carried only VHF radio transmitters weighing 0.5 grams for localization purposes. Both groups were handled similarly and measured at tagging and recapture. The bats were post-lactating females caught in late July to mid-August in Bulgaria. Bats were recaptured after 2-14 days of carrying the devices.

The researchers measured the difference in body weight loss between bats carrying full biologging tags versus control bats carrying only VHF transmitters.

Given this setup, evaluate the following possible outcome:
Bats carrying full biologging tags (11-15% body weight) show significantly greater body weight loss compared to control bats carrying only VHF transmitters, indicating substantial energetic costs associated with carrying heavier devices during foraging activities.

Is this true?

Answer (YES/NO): NO